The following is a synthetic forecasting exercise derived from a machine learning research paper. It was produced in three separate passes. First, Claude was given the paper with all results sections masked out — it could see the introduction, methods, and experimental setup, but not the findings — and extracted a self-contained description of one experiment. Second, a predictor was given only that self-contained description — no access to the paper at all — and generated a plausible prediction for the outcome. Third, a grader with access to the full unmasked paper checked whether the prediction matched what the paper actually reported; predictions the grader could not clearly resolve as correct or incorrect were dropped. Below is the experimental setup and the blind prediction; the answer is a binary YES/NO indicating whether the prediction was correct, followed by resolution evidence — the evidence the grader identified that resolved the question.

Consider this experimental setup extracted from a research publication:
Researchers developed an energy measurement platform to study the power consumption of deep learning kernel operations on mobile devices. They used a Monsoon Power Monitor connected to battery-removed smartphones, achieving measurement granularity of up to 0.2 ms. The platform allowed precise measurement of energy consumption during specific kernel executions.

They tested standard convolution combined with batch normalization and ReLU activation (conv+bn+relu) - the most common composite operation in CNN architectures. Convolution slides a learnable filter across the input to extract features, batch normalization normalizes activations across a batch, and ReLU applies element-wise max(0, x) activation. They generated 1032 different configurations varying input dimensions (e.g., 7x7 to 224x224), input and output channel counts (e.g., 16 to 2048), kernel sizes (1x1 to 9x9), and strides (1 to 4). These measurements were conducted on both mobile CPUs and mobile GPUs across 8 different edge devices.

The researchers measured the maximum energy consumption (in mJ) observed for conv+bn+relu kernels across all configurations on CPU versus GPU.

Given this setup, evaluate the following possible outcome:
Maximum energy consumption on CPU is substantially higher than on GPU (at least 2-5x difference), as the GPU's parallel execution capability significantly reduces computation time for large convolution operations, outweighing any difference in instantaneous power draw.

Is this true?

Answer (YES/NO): YES